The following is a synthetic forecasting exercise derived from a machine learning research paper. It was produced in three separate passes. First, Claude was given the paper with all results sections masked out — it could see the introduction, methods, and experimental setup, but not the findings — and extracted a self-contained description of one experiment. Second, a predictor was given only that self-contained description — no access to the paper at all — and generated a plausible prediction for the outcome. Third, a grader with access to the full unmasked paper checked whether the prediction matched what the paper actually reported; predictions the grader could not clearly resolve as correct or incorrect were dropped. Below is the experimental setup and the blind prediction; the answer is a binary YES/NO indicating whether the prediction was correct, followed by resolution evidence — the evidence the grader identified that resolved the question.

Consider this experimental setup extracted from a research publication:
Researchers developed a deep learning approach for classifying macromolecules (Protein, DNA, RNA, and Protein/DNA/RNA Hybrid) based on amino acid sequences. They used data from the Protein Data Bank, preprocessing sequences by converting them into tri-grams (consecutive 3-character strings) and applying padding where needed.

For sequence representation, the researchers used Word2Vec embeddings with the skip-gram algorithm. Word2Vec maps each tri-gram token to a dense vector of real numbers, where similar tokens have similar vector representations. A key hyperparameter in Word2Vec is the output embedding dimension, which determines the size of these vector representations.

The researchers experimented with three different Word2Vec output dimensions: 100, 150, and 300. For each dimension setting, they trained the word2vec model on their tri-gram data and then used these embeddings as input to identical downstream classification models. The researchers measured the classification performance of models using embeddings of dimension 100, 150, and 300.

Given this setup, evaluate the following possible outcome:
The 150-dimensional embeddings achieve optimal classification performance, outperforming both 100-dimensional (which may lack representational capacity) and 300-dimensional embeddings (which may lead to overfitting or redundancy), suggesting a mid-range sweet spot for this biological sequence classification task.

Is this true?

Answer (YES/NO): NO